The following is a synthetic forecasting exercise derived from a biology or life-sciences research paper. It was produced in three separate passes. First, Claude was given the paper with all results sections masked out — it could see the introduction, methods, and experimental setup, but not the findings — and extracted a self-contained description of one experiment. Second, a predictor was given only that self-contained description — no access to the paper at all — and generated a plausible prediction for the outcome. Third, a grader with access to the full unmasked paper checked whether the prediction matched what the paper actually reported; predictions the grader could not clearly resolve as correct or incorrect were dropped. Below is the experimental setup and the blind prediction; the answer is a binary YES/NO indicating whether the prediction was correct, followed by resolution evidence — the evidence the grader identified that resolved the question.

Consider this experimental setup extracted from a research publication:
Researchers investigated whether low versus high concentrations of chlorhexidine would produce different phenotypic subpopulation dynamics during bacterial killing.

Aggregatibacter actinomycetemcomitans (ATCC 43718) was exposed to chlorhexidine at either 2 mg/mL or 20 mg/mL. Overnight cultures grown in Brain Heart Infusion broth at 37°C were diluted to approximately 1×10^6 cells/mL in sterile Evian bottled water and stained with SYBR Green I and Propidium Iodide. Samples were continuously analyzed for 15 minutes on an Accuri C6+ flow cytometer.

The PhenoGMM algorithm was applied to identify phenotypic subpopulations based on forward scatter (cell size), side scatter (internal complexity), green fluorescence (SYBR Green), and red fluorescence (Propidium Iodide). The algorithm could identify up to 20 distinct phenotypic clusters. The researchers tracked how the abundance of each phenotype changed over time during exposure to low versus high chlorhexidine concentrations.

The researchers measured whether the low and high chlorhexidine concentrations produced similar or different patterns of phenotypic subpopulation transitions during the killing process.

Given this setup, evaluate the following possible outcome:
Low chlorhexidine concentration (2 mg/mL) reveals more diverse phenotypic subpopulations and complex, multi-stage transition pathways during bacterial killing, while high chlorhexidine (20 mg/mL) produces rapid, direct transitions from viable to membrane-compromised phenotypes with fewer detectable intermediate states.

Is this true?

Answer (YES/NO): NO